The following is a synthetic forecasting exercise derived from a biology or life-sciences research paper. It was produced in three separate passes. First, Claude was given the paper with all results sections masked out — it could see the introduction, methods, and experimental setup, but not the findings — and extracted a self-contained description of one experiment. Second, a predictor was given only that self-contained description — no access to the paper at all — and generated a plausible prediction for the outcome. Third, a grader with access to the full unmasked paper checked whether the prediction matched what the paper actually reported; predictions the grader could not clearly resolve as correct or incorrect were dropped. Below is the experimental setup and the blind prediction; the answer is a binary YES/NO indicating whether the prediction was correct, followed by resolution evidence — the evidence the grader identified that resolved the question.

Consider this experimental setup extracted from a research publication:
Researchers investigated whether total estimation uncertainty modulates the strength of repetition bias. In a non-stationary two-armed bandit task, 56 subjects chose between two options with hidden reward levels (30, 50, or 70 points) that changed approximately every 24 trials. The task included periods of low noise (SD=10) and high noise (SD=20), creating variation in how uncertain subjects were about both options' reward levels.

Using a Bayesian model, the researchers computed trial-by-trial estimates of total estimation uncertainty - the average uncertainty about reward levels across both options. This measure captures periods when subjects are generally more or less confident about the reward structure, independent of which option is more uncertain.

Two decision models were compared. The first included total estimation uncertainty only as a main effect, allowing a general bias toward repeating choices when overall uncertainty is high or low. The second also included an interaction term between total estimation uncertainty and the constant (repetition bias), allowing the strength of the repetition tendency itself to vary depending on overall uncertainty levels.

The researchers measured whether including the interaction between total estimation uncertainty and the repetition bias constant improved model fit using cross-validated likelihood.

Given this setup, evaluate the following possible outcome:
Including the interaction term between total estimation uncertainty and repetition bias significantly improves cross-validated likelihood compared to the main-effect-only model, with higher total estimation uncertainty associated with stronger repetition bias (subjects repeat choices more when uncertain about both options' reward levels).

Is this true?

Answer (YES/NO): YES